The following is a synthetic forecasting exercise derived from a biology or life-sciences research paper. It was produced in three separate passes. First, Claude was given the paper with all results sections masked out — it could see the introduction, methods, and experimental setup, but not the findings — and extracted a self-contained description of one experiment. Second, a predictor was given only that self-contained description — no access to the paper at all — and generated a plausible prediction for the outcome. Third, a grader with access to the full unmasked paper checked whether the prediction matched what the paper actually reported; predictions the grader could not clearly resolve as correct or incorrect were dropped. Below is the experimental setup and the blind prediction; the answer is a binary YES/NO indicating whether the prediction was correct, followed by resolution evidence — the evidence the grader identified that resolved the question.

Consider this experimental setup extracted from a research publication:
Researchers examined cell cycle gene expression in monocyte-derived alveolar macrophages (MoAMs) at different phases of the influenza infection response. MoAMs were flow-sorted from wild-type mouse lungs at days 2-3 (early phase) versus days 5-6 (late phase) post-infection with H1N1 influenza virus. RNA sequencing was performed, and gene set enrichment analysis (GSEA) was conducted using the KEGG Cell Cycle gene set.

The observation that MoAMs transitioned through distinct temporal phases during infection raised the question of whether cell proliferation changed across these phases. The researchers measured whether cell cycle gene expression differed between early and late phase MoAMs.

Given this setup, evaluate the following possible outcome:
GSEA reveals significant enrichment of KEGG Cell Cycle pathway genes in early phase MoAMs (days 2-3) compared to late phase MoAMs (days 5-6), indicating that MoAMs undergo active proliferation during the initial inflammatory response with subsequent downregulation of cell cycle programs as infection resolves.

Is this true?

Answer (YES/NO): YES